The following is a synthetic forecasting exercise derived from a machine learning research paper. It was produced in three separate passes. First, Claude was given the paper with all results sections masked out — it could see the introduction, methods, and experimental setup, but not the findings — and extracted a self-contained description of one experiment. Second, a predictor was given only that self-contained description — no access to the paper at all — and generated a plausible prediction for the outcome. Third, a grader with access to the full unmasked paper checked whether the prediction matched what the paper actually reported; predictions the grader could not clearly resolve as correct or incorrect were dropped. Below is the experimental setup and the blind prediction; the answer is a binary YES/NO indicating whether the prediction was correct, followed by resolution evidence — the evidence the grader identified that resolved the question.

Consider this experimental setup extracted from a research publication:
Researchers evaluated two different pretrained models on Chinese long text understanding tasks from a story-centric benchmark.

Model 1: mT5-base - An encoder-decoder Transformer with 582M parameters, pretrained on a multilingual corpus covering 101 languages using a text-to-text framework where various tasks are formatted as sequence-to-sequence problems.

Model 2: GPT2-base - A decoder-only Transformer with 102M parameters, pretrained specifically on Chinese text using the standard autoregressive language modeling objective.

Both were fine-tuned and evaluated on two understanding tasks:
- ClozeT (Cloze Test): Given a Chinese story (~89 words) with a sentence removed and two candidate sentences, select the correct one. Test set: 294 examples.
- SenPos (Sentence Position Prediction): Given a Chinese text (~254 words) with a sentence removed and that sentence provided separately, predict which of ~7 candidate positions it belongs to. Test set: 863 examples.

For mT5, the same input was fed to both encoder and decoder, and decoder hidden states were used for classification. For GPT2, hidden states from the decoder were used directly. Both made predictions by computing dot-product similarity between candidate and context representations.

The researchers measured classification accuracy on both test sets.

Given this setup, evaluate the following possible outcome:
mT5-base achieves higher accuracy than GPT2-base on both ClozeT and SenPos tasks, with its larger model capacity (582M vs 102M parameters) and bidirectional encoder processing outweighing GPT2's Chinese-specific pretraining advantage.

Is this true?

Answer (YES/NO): YES